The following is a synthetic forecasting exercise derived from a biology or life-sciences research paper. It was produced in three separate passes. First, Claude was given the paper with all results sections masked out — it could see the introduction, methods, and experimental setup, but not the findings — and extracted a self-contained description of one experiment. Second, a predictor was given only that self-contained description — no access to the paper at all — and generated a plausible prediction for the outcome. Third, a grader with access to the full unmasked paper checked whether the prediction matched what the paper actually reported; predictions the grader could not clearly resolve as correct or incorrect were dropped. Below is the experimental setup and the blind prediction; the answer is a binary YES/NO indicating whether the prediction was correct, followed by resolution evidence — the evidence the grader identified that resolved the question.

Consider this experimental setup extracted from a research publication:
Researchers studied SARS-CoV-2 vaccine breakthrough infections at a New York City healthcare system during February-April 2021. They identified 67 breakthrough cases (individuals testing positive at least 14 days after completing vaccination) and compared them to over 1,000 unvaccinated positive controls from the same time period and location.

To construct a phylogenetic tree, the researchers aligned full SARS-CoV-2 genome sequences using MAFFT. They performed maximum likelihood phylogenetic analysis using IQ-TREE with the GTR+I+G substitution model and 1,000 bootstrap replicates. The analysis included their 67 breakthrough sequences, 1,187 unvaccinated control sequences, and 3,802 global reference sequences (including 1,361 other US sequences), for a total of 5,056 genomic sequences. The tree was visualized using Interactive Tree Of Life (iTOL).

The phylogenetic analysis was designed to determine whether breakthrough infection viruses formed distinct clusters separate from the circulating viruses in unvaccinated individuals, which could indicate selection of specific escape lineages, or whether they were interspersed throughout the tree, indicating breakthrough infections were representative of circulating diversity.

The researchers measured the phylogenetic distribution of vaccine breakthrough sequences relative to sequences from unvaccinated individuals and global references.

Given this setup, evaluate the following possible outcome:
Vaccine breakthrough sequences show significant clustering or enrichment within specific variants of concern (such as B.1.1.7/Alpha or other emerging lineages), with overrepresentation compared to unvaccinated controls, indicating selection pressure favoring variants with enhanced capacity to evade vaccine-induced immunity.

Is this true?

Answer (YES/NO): NO